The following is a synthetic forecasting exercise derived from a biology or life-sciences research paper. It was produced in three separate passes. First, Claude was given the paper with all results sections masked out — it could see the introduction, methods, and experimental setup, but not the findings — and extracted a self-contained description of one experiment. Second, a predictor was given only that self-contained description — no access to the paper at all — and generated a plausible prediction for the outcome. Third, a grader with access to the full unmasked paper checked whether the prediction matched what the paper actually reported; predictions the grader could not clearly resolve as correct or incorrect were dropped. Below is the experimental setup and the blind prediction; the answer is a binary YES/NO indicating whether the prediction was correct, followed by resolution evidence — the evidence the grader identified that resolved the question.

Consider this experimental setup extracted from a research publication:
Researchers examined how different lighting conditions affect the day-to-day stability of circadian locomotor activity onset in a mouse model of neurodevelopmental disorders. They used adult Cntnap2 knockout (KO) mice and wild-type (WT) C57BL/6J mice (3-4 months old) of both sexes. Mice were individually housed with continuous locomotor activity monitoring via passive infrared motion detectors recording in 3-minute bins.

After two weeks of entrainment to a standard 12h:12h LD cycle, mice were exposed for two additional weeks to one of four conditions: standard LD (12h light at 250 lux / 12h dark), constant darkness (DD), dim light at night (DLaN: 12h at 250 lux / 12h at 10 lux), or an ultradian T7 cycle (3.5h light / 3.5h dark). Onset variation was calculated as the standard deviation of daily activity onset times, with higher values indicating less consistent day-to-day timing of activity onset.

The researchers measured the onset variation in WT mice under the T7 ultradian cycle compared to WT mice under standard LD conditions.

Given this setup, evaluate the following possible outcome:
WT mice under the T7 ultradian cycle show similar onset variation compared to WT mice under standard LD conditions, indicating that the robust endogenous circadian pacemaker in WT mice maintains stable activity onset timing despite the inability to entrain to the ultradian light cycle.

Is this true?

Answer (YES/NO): NO